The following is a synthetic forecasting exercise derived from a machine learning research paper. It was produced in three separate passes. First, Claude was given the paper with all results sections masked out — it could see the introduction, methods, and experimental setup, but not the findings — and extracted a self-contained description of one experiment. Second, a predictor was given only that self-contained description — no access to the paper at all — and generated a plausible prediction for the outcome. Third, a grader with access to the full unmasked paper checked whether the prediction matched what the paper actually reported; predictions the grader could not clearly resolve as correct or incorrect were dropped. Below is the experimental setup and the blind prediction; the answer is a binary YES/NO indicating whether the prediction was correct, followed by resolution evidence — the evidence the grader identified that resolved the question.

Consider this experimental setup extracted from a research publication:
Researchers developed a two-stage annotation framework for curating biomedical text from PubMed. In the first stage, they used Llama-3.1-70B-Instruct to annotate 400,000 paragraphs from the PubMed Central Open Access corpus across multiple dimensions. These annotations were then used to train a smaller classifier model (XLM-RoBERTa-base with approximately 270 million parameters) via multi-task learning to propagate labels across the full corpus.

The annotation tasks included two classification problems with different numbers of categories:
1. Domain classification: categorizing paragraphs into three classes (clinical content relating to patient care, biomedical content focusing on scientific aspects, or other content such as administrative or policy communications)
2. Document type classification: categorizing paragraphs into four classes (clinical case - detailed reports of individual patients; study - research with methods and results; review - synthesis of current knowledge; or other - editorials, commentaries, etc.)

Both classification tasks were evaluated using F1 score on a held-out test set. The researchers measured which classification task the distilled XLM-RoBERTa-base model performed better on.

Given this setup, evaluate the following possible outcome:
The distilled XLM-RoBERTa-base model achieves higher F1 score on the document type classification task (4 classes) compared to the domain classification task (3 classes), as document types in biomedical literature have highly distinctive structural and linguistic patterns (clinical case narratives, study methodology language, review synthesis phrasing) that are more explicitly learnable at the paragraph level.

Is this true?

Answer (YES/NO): YES